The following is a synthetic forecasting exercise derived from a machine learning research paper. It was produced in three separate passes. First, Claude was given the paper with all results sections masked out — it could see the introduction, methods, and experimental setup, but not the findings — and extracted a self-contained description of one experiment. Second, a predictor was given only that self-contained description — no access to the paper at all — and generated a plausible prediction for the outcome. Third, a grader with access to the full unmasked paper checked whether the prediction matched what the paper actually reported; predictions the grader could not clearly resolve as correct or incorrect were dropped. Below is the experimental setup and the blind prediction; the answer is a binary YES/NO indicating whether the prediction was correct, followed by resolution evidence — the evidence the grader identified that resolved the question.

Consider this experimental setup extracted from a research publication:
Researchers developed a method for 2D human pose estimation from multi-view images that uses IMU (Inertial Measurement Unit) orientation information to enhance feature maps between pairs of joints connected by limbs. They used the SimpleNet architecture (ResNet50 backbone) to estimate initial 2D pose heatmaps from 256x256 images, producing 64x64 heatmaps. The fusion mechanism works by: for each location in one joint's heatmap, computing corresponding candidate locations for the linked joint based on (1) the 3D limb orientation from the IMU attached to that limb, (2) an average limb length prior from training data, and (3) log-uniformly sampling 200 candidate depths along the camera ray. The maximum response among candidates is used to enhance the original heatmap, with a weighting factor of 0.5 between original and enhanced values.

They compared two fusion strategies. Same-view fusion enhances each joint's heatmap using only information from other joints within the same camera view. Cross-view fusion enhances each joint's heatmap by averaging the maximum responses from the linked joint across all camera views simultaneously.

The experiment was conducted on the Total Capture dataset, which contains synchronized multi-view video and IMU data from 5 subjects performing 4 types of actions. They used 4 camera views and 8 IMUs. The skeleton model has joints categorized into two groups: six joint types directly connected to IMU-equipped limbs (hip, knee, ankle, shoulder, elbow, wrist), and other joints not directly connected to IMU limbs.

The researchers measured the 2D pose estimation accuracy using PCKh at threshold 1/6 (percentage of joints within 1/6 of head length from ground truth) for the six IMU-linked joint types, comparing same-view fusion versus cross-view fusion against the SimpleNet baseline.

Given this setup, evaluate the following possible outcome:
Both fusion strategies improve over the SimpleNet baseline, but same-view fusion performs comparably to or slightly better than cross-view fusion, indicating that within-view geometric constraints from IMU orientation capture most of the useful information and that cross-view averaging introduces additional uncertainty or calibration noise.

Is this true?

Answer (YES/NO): NO